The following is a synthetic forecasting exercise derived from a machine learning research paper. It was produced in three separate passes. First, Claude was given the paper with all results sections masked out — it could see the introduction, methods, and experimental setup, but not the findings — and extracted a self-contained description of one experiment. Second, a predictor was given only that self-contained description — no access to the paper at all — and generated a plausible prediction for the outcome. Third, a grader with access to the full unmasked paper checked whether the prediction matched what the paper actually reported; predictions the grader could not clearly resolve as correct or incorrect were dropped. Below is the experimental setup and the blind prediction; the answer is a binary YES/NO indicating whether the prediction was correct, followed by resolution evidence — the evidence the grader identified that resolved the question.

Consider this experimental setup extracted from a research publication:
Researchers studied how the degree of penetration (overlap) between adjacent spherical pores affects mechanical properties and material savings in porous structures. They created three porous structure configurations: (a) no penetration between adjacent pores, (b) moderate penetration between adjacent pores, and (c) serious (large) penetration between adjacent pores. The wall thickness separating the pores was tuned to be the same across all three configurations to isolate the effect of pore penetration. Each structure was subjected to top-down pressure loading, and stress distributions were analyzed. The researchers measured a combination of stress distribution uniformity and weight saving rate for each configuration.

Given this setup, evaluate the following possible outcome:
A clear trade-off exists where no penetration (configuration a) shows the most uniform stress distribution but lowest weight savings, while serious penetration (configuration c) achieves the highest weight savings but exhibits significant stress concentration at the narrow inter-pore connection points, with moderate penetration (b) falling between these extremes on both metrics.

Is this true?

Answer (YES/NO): NO